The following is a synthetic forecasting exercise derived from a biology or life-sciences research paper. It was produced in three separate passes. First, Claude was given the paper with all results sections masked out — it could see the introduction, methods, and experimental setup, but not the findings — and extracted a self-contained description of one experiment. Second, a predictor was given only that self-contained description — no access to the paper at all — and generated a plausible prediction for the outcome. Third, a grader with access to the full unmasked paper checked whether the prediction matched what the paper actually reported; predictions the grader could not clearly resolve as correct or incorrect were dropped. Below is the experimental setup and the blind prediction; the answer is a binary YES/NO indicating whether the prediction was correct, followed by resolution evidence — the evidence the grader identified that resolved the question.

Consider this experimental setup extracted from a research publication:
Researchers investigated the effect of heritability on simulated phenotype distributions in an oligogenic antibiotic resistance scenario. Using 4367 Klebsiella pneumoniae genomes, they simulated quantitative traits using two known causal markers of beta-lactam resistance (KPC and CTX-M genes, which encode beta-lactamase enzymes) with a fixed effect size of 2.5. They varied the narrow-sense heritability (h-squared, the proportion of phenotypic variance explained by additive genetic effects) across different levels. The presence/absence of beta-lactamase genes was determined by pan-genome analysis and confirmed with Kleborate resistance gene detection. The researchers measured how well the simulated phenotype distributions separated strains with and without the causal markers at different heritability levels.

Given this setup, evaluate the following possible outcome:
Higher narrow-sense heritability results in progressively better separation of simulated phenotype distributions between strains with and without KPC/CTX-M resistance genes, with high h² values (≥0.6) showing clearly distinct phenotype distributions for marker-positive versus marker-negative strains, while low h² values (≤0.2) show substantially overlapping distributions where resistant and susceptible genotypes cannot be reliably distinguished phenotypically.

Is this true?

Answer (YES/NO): YES